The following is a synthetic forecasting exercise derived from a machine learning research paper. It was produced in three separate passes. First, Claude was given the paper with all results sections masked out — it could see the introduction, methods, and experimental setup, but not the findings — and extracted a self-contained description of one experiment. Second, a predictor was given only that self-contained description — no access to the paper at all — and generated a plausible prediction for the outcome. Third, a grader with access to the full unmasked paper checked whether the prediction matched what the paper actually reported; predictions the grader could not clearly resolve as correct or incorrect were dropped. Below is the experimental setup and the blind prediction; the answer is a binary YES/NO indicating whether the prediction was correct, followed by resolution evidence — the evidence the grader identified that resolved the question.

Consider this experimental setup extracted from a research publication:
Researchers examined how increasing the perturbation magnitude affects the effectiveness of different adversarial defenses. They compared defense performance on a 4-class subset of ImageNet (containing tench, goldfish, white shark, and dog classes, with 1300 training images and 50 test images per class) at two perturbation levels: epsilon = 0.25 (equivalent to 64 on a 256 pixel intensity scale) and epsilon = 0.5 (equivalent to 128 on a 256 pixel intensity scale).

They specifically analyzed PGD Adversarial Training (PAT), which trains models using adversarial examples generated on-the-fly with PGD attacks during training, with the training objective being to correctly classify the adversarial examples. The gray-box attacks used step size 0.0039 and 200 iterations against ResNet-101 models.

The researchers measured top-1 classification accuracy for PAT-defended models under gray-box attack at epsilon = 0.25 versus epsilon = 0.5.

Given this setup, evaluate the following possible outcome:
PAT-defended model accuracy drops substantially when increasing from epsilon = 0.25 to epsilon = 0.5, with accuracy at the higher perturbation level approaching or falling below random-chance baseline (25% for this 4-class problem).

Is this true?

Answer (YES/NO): NO